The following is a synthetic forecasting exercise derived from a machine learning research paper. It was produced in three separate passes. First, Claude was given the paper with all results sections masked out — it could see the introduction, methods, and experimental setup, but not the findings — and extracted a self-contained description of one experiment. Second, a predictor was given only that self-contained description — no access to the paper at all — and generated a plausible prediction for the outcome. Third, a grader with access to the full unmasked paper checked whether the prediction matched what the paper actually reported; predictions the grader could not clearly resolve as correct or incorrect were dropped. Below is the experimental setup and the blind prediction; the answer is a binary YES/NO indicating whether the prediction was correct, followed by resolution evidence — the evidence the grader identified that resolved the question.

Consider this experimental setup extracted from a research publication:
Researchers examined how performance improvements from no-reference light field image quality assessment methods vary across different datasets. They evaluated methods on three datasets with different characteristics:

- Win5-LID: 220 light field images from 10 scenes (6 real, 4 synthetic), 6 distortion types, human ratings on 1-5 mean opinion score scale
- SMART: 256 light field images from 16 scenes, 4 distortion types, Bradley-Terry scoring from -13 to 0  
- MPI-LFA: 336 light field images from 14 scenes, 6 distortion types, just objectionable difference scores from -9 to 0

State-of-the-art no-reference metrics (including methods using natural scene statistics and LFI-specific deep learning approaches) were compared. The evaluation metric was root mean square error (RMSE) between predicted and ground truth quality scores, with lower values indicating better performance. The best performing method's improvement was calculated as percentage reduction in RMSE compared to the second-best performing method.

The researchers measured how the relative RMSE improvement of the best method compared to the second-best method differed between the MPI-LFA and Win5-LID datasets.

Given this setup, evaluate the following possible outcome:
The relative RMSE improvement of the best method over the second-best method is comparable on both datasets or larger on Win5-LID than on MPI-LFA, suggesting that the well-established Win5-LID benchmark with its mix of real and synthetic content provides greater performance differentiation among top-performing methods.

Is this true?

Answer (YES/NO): NO